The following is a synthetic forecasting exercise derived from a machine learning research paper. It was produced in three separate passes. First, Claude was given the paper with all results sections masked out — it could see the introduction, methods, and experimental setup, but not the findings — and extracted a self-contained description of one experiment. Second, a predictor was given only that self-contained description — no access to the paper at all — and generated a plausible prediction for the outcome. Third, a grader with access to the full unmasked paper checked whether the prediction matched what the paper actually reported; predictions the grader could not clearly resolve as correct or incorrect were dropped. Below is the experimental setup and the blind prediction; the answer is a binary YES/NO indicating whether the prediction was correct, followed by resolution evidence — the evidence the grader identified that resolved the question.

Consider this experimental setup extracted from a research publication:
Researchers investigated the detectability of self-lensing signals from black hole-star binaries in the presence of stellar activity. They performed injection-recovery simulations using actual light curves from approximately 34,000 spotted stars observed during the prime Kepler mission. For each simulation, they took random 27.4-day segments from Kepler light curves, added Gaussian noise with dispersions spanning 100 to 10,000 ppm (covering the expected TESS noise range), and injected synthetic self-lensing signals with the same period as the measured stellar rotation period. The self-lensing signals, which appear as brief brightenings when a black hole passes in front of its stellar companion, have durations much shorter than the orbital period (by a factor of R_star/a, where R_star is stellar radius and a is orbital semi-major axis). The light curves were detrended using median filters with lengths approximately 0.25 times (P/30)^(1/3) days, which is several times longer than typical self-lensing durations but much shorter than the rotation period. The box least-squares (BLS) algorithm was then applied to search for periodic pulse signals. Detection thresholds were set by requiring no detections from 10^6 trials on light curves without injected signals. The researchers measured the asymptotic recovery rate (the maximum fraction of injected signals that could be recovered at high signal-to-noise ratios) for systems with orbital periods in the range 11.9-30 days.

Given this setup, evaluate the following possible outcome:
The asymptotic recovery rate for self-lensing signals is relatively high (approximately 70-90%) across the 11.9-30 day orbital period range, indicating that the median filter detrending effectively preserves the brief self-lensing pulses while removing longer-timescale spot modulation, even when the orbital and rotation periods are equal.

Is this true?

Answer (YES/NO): NO